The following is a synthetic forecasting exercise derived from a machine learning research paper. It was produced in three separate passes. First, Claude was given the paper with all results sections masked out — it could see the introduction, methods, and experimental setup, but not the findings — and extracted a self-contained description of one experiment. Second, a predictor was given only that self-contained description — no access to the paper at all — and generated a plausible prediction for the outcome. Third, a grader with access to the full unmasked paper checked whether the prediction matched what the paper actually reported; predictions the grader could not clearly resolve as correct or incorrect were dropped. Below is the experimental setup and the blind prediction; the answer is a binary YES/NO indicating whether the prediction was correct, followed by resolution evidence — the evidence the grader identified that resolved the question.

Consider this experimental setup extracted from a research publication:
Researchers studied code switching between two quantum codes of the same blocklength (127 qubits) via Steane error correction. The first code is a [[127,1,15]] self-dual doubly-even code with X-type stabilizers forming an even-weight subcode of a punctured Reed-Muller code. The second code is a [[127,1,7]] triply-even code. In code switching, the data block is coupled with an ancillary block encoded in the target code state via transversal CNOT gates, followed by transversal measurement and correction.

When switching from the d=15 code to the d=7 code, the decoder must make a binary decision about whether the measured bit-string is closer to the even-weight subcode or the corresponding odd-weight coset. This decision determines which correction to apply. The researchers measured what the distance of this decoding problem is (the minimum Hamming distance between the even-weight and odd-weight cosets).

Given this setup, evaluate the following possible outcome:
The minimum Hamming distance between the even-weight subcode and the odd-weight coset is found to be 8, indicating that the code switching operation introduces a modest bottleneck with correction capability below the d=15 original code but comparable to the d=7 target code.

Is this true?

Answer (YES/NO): NO